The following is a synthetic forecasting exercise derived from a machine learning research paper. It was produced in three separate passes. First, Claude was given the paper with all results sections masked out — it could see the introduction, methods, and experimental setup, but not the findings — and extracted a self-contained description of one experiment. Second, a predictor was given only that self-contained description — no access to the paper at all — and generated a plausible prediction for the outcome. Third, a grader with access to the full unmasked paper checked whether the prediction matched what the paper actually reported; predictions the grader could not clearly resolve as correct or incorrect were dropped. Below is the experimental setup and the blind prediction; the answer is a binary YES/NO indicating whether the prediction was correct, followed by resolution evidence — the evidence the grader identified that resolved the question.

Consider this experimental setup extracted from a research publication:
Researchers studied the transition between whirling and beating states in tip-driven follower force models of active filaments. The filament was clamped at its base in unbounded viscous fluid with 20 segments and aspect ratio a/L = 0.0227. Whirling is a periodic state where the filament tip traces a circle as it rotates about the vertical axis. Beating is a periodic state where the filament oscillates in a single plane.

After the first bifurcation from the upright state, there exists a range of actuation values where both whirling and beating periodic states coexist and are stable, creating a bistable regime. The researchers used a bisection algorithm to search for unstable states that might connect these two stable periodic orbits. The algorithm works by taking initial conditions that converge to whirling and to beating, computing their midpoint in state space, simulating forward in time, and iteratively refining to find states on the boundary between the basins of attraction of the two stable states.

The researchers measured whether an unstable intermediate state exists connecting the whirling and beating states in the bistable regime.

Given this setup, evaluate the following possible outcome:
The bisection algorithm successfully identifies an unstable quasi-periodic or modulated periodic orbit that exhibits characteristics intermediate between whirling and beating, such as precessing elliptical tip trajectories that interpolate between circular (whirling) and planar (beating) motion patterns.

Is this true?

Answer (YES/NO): YES